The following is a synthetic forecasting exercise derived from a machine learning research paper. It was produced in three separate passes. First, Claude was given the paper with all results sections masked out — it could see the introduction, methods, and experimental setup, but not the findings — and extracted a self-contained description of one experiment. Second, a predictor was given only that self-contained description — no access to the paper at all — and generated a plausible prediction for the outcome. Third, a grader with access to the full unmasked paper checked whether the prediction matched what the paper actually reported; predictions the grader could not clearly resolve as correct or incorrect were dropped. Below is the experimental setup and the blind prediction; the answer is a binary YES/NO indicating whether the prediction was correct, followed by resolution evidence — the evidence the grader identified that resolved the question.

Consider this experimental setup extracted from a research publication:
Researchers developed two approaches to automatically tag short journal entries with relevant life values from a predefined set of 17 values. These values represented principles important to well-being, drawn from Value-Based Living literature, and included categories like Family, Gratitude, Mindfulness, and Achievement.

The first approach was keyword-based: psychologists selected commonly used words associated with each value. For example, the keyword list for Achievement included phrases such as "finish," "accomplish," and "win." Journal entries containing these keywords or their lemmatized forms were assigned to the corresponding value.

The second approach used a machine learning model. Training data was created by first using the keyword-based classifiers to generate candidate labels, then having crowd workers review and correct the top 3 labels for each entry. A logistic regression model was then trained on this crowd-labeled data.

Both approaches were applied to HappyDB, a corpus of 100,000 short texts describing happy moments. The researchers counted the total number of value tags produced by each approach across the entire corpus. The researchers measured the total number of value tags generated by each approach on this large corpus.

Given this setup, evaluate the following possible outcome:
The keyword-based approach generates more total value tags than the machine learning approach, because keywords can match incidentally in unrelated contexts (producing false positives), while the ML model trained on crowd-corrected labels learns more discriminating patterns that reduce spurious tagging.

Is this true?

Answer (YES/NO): YES